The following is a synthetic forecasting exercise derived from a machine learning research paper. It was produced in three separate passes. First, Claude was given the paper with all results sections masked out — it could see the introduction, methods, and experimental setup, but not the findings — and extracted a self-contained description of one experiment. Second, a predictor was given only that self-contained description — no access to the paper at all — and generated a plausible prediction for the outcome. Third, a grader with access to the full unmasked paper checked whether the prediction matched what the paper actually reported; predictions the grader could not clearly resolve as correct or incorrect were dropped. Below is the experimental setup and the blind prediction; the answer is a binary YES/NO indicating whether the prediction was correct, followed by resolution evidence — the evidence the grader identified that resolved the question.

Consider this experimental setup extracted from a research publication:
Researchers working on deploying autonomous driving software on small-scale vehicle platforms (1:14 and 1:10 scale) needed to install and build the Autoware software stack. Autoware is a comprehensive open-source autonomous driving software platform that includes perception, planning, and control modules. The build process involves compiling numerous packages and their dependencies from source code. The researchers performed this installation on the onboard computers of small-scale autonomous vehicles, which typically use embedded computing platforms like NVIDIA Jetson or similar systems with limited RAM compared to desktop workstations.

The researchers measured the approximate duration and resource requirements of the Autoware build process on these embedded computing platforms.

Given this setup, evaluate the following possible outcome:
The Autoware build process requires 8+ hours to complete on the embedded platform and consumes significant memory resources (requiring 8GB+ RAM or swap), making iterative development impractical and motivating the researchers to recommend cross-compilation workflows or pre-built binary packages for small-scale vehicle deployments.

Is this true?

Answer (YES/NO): NO